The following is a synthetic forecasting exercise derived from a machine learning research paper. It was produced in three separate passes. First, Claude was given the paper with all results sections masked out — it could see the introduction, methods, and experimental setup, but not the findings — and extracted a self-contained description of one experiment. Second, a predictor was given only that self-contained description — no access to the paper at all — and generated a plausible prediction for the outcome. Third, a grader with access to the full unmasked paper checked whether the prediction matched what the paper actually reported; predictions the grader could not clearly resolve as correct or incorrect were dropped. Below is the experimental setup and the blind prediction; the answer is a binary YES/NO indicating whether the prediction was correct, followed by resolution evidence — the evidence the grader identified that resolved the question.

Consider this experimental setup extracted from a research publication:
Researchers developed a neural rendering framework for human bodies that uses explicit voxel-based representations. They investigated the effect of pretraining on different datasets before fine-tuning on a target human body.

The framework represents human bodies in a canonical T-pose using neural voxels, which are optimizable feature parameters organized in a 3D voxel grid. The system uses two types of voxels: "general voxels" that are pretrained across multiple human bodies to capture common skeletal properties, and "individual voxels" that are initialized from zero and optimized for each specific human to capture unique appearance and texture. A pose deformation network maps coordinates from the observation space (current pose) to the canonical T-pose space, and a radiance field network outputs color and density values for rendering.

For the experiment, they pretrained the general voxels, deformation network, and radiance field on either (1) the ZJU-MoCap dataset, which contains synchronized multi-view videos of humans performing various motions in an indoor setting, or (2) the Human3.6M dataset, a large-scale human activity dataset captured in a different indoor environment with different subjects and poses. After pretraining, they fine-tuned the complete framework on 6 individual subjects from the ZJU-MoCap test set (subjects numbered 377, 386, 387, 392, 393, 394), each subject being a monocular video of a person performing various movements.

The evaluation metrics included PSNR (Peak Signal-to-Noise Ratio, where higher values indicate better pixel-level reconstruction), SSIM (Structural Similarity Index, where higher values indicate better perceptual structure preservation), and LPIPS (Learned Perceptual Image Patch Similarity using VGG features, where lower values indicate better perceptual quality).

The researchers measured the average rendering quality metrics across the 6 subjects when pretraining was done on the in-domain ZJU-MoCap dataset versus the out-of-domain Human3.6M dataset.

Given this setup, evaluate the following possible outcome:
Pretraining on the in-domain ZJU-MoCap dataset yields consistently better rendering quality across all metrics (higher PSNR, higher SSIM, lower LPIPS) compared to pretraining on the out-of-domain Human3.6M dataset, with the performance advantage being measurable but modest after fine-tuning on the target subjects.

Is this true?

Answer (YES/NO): NO